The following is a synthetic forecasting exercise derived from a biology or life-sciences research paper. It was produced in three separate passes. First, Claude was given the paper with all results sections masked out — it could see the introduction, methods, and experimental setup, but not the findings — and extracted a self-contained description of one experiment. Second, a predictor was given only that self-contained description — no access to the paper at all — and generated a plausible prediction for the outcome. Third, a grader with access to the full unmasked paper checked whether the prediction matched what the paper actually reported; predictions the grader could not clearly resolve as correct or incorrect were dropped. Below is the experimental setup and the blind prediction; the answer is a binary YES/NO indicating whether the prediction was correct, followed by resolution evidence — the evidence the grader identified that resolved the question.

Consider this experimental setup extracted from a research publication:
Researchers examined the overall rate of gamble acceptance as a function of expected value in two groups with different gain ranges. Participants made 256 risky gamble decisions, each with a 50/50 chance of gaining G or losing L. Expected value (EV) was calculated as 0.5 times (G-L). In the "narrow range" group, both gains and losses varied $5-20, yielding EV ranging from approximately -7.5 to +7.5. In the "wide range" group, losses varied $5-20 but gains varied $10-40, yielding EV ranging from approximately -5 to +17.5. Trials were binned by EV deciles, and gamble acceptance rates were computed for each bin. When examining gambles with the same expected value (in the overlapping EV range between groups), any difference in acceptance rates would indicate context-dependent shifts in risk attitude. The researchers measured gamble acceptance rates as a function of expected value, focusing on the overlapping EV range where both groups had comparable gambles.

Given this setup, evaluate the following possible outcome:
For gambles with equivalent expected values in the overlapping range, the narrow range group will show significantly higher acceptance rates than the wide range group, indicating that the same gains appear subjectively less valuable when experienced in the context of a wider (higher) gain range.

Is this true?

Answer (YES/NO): YES